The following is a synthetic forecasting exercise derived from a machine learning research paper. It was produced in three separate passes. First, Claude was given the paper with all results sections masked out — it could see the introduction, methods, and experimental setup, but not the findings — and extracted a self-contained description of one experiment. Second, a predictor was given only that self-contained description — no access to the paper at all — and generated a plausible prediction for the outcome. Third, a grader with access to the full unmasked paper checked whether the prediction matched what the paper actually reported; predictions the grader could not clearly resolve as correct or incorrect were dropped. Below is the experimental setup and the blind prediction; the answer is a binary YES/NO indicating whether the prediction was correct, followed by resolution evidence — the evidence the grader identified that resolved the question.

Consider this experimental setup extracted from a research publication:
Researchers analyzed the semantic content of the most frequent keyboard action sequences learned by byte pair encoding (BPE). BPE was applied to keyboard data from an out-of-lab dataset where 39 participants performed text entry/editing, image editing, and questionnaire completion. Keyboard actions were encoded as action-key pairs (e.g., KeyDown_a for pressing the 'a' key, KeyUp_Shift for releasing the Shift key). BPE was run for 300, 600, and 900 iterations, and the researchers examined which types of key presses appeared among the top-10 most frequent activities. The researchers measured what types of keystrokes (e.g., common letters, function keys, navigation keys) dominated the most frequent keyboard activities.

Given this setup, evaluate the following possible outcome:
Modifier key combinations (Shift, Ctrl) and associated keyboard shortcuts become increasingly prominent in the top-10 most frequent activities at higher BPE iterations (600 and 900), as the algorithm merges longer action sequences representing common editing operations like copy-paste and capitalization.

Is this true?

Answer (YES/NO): NO